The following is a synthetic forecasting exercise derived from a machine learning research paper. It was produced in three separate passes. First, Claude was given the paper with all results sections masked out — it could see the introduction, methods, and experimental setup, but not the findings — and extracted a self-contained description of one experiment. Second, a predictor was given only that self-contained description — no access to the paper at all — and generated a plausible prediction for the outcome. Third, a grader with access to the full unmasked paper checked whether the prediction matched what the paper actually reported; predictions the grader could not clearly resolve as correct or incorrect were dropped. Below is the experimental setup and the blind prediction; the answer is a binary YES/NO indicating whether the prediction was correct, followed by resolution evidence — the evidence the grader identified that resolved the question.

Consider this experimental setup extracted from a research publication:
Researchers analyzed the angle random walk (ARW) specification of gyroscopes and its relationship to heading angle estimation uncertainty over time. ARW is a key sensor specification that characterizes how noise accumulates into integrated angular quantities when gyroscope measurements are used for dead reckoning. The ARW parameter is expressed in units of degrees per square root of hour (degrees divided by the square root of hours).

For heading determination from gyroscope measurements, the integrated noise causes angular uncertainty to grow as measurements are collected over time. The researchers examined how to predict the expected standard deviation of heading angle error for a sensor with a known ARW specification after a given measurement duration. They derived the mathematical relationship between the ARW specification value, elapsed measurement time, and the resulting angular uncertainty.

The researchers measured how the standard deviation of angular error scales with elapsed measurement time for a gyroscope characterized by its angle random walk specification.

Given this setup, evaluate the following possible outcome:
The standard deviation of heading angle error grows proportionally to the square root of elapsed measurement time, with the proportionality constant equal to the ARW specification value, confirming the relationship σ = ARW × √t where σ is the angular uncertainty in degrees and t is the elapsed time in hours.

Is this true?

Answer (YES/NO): YES